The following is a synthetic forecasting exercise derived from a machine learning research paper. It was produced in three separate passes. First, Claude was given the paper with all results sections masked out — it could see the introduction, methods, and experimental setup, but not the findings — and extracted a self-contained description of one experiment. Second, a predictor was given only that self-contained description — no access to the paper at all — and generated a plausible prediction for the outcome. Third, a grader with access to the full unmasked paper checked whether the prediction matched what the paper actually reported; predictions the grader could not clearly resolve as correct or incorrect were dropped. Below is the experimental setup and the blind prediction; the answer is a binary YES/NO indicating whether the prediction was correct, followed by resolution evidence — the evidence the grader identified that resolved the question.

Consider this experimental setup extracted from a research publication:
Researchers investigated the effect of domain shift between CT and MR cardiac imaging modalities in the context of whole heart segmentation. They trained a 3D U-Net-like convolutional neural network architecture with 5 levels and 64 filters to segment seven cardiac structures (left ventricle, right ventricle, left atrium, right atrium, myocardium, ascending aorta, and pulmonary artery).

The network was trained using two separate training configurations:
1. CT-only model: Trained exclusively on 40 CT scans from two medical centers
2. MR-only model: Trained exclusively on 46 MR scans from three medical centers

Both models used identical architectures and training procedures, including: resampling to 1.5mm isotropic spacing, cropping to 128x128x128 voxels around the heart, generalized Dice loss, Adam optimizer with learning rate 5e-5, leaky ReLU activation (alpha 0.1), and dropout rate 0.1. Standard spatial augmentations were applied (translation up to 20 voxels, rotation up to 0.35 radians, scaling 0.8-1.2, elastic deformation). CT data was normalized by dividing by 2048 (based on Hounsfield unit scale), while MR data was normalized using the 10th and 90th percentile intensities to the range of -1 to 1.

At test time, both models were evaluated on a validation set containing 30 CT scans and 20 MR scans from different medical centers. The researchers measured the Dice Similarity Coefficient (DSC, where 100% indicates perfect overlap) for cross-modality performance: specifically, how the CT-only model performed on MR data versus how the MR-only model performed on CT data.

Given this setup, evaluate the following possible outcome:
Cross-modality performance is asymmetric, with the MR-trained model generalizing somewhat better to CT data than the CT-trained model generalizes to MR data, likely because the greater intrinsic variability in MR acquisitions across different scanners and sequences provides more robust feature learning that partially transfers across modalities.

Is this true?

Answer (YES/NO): NO